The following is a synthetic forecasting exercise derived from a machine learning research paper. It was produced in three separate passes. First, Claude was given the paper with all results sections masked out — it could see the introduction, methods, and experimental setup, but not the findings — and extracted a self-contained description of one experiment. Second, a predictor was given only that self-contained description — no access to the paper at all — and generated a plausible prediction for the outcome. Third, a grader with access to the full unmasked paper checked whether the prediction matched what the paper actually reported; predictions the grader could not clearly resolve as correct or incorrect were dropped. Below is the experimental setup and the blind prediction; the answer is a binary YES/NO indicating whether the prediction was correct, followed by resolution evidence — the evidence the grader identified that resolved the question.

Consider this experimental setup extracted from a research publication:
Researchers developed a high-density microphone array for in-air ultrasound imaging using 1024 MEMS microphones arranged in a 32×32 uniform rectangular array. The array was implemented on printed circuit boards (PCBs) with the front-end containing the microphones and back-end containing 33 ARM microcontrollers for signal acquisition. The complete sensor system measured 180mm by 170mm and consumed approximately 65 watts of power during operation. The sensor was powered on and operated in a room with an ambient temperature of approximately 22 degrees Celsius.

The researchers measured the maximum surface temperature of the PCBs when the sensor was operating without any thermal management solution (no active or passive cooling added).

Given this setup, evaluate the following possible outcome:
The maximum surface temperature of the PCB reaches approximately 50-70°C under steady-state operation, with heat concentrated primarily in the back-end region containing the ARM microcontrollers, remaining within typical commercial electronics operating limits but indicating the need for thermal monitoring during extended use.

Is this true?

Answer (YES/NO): NO